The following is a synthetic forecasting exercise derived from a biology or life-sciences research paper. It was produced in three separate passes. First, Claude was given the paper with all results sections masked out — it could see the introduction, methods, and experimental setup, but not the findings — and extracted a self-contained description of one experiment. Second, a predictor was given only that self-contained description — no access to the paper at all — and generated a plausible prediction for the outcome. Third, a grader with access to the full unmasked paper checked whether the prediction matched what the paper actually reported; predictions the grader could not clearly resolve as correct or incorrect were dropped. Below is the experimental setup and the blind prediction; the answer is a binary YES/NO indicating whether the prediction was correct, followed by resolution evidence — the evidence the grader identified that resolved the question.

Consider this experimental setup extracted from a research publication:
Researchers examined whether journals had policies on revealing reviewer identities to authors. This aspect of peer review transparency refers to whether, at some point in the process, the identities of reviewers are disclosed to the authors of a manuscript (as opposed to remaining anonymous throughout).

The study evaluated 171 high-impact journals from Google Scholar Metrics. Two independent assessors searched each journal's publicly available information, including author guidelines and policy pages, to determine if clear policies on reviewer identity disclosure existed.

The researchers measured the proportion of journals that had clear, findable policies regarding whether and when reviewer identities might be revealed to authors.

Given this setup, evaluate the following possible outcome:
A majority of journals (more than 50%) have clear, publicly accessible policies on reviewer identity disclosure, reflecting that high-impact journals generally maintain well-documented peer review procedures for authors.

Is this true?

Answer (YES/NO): NO